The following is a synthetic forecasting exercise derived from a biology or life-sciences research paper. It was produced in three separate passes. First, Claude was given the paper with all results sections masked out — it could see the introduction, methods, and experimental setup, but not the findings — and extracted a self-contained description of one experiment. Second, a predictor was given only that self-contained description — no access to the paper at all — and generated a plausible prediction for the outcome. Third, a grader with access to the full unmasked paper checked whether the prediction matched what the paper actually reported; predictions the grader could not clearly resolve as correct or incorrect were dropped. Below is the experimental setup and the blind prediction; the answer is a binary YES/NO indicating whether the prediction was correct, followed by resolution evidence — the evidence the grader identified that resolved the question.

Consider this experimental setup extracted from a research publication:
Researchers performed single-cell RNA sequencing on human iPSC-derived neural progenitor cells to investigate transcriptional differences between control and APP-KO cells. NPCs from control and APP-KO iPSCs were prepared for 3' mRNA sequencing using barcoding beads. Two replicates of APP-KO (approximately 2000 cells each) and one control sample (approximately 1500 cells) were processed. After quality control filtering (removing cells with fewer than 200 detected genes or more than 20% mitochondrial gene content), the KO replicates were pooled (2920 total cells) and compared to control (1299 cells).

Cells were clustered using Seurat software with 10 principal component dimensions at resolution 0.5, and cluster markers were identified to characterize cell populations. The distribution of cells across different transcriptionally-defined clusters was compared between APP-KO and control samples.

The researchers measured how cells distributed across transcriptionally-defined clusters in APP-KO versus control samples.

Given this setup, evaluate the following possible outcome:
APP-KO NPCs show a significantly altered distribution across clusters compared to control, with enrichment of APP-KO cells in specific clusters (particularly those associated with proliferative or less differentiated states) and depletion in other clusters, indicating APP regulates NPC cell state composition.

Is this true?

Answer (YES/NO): NO